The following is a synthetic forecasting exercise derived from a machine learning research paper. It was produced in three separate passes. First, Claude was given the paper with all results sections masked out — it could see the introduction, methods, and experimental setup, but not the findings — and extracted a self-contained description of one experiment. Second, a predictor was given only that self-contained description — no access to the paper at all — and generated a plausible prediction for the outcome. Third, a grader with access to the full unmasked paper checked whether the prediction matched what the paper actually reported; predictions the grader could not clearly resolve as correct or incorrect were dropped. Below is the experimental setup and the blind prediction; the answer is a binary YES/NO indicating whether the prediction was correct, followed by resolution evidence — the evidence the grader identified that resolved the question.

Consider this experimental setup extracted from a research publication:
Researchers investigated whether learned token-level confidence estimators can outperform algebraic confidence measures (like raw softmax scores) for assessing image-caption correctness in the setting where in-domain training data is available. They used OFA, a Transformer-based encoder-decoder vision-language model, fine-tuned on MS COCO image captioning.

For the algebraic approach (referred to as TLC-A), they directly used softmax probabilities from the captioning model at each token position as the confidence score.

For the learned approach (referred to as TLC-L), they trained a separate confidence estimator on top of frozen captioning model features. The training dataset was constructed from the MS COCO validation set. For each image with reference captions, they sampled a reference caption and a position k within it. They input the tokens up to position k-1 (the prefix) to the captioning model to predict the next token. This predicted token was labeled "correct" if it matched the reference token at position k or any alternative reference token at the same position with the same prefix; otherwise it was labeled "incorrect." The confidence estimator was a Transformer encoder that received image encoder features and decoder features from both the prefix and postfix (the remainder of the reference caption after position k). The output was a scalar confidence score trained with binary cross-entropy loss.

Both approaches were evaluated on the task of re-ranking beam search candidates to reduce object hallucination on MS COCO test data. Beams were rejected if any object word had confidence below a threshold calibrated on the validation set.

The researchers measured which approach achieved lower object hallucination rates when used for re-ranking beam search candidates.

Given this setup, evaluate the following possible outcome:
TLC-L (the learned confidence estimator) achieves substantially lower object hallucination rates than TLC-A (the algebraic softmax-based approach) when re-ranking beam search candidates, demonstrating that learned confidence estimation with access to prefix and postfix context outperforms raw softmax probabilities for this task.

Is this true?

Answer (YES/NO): YES